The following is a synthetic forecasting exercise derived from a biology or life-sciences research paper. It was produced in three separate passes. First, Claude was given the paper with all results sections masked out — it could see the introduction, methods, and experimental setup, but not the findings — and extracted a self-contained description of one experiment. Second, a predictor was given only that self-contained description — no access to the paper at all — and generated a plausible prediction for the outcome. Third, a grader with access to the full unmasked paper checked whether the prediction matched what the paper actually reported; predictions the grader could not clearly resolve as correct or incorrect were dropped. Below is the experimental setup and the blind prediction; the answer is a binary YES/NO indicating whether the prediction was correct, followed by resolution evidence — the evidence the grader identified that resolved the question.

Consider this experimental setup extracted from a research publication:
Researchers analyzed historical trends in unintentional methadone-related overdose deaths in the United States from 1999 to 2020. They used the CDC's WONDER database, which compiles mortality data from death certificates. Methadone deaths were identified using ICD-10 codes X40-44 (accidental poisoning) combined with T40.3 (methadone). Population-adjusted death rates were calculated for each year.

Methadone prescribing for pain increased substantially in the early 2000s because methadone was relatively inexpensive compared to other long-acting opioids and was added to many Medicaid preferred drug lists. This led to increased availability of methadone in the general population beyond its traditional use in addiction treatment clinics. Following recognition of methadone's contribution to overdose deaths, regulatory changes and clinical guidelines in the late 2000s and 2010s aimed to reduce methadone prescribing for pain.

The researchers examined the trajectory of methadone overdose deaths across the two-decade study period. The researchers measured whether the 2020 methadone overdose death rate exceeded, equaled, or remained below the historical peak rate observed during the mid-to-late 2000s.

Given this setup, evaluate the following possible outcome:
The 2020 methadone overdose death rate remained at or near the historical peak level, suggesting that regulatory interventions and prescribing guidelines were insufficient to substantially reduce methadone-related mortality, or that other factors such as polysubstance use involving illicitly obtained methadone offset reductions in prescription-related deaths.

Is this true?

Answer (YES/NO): NO